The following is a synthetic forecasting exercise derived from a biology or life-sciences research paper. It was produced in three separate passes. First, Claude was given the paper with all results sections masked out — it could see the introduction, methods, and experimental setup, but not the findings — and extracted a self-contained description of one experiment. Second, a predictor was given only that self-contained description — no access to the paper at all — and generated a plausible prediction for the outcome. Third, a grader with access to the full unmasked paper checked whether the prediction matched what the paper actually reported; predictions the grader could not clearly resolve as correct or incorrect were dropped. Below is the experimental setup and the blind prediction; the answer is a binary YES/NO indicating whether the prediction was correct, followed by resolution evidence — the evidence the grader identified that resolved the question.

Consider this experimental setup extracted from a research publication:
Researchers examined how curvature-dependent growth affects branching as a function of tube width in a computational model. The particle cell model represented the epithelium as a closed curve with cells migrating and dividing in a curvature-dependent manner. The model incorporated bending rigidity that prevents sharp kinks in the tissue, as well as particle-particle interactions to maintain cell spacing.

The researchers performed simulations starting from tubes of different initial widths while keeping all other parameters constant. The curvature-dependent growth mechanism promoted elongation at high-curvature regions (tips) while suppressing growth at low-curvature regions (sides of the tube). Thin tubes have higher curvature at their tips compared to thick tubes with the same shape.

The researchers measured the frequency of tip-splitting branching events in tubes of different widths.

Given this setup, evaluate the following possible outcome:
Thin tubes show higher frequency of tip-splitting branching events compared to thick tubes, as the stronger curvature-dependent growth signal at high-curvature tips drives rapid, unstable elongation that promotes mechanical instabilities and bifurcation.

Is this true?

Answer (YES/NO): NO